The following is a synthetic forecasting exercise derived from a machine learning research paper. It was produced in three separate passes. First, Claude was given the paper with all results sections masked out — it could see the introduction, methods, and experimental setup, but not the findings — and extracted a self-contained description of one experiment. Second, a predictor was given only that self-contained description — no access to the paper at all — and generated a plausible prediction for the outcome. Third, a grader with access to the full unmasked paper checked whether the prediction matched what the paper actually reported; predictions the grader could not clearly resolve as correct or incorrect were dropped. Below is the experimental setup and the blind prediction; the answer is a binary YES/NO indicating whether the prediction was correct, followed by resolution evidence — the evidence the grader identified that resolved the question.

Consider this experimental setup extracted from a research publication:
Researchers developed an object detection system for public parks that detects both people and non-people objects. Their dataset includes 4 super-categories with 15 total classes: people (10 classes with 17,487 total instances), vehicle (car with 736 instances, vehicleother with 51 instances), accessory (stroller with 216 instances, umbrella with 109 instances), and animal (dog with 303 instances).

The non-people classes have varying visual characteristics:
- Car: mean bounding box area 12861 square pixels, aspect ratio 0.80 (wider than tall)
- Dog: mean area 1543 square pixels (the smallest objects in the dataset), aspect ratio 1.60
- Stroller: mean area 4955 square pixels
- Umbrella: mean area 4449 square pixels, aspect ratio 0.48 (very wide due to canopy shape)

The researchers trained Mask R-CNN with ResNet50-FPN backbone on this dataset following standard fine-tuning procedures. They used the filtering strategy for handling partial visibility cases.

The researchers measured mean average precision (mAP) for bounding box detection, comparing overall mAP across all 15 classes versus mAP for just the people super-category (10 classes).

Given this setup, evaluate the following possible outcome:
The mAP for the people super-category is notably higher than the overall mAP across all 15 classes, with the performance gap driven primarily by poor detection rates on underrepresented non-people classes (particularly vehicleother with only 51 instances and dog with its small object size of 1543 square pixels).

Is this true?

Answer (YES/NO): NO